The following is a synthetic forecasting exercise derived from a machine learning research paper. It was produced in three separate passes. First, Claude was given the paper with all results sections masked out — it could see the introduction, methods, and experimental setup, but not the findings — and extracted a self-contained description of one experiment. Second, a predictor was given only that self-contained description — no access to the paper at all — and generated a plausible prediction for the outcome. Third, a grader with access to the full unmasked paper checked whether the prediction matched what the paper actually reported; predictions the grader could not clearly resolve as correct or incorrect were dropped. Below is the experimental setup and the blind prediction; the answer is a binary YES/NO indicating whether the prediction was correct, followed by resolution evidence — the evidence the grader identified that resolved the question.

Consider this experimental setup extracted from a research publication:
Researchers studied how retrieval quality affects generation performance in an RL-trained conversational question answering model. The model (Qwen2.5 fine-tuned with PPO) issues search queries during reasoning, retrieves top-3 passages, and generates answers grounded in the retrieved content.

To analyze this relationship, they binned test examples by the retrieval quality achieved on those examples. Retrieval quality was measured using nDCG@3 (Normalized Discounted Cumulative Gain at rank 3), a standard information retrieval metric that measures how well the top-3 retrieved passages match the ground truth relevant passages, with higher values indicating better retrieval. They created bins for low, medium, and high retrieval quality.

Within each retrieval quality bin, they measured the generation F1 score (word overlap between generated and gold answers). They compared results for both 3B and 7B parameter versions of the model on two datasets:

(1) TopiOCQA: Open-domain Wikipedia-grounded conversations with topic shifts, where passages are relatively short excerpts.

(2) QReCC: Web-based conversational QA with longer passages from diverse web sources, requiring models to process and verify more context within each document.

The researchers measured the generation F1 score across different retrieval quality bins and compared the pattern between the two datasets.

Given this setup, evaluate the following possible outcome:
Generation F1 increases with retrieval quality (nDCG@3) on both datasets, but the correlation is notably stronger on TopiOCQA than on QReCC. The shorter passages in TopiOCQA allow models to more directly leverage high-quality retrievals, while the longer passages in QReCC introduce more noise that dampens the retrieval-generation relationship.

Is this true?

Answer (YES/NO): NO